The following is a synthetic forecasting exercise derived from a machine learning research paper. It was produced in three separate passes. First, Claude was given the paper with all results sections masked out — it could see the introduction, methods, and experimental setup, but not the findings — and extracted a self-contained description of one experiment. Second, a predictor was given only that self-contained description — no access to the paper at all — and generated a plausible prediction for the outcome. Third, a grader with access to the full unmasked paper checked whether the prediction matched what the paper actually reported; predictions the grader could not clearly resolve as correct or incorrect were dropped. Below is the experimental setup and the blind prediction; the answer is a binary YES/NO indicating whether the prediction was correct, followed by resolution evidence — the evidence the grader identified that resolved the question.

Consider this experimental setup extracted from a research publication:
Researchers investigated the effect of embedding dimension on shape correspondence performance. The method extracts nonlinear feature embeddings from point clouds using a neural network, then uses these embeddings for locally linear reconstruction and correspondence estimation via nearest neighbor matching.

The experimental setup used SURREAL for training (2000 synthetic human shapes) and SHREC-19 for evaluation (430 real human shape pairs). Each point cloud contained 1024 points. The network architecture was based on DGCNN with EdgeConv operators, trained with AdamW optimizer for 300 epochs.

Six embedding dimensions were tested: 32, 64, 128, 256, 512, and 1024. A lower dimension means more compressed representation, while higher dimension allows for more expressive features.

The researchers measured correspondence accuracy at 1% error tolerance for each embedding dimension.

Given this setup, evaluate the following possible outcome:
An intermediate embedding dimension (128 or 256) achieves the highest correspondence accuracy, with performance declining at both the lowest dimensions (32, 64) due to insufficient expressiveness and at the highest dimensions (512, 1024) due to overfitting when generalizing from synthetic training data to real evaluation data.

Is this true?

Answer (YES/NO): NO